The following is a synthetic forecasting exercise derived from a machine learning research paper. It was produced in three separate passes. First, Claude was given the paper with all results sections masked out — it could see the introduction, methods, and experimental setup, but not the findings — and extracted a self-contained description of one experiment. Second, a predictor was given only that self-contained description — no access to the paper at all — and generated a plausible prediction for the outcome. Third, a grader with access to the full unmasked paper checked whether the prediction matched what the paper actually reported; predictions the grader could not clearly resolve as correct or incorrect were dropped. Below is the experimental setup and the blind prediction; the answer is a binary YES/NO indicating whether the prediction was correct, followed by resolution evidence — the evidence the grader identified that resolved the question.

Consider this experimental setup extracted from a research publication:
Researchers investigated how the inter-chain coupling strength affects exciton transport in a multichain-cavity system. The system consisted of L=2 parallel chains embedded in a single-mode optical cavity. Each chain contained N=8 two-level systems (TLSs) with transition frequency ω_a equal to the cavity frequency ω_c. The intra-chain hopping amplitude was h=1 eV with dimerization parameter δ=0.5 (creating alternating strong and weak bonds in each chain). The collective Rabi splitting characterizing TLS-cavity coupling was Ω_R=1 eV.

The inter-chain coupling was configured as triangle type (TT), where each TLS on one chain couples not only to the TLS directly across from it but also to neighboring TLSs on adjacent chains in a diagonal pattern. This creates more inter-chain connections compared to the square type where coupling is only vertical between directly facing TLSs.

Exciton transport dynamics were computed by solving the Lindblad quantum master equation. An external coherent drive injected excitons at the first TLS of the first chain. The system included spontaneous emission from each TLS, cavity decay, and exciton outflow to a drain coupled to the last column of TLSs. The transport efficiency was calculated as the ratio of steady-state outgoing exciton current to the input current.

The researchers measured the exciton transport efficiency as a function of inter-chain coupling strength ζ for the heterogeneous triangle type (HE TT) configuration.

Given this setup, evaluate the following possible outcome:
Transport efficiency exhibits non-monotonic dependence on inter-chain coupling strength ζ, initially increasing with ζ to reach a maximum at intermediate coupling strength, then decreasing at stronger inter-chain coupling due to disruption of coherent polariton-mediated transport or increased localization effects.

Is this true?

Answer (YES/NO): NO